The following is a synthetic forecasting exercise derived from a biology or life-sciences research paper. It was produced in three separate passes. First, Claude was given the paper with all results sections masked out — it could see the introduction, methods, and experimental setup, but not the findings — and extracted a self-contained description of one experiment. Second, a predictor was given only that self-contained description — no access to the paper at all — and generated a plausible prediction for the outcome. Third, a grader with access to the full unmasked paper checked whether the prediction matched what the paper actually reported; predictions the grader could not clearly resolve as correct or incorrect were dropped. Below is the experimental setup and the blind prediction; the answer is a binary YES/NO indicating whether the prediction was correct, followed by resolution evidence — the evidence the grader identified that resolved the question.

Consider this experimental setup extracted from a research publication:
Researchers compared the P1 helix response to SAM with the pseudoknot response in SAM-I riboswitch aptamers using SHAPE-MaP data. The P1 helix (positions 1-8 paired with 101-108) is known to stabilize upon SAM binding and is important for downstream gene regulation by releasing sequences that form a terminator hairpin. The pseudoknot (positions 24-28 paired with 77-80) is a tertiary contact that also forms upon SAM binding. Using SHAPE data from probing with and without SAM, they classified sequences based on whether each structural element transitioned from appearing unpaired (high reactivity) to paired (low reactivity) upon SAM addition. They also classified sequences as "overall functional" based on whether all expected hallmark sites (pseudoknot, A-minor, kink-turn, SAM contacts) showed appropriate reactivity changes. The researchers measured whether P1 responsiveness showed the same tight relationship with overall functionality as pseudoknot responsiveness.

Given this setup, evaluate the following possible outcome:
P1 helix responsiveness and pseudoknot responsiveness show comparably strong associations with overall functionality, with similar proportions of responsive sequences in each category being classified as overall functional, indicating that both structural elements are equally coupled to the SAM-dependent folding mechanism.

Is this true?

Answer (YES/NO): NO